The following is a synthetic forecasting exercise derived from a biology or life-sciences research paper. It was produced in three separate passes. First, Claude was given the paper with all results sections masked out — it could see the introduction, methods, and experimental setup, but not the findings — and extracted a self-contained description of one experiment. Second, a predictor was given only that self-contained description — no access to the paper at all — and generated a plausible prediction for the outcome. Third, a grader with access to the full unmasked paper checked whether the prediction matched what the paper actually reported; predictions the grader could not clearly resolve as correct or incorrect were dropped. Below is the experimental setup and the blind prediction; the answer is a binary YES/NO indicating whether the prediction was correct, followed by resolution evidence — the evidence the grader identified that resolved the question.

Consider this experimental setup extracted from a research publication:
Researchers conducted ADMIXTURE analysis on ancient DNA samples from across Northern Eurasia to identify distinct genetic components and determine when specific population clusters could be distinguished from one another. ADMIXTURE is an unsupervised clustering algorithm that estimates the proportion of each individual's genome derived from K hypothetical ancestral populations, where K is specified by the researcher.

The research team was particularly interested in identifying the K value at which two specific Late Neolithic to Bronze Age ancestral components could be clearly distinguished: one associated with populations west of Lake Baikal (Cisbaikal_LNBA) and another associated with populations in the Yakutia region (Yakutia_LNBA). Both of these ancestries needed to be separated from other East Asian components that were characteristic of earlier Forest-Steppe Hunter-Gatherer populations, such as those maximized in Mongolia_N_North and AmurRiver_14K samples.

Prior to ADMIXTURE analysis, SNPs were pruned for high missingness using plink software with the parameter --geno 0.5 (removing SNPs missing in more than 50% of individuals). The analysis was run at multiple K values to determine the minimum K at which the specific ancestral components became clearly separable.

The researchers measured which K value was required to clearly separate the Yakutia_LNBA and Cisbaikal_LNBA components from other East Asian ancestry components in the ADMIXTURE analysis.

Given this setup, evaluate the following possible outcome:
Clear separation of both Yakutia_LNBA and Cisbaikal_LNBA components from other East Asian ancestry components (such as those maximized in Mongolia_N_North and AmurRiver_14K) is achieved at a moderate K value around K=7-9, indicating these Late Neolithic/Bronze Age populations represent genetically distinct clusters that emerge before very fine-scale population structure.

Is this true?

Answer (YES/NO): NO